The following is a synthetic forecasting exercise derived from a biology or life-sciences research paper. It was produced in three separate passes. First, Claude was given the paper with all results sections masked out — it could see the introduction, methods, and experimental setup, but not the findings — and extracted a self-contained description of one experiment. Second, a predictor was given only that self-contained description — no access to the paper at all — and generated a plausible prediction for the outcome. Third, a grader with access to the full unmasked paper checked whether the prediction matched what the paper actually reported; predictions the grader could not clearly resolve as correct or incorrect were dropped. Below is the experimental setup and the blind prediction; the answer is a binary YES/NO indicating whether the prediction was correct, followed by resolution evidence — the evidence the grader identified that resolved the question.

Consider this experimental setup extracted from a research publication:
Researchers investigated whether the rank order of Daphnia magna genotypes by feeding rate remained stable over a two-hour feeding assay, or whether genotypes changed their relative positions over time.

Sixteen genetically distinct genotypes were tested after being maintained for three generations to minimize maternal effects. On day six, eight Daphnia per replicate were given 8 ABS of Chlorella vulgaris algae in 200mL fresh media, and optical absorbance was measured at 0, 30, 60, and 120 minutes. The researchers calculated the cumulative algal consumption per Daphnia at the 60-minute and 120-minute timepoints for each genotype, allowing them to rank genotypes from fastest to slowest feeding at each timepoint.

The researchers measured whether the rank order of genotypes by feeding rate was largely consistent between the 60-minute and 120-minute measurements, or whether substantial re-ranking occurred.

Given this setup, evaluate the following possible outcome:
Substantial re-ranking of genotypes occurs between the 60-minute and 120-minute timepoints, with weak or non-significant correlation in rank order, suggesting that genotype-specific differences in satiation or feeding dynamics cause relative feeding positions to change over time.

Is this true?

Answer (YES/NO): NO